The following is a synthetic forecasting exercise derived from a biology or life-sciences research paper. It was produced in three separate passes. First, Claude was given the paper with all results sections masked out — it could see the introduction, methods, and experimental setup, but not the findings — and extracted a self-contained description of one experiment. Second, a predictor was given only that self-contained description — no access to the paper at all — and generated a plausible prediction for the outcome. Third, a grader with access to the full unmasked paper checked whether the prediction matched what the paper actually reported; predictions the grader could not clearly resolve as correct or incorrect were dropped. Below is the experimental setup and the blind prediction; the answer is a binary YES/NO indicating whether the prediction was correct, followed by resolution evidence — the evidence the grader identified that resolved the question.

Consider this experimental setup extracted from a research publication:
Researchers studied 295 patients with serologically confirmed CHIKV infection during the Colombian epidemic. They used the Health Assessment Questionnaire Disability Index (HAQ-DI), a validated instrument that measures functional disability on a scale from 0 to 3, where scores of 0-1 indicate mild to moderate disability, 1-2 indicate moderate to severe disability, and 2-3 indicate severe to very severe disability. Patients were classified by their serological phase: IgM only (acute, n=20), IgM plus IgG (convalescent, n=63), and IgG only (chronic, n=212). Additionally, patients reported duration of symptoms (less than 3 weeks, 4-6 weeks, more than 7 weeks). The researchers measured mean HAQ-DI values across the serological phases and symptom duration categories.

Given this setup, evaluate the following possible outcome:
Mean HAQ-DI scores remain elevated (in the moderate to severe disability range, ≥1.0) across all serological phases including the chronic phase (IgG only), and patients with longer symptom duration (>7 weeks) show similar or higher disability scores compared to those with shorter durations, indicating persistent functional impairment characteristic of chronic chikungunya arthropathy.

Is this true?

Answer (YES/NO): NO